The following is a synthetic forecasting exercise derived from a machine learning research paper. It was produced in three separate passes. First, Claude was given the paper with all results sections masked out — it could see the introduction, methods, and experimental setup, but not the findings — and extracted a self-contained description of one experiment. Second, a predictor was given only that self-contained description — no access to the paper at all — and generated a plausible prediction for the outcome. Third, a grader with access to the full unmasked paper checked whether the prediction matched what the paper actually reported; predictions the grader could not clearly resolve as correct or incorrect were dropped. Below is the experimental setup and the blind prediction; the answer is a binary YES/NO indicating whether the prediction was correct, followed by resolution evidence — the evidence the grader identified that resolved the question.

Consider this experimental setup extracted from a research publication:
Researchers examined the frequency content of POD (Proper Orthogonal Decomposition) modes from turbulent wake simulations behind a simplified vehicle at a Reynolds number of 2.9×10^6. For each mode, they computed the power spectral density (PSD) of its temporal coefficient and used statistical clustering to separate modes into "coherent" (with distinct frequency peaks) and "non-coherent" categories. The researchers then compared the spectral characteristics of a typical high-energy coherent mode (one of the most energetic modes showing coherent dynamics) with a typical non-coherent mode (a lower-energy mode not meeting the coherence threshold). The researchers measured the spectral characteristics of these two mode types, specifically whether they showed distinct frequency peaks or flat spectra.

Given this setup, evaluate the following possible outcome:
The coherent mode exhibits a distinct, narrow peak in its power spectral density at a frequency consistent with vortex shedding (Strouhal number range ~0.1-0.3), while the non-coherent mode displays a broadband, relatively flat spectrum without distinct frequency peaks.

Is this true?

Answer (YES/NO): YES